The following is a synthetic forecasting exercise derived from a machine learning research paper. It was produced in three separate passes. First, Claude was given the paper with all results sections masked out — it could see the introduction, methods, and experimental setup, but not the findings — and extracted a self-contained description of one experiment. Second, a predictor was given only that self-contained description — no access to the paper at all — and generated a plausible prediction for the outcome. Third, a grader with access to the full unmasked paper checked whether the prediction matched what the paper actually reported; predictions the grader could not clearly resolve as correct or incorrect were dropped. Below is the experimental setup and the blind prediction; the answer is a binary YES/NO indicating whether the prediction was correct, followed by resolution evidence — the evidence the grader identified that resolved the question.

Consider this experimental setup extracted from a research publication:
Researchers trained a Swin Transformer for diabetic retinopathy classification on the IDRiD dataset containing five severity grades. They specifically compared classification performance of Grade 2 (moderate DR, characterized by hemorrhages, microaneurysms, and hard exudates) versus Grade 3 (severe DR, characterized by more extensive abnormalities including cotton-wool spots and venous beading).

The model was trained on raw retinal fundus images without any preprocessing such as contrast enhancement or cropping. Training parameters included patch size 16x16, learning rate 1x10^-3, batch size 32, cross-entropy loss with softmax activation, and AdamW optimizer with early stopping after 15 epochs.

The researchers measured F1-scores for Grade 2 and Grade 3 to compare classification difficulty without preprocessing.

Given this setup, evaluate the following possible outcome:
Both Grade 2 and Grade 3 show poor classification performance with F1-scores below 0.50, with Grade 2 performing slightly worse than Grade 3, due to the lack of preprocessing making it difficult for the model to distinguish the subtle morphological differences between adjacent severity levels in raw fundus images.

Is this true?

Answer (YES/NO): NO